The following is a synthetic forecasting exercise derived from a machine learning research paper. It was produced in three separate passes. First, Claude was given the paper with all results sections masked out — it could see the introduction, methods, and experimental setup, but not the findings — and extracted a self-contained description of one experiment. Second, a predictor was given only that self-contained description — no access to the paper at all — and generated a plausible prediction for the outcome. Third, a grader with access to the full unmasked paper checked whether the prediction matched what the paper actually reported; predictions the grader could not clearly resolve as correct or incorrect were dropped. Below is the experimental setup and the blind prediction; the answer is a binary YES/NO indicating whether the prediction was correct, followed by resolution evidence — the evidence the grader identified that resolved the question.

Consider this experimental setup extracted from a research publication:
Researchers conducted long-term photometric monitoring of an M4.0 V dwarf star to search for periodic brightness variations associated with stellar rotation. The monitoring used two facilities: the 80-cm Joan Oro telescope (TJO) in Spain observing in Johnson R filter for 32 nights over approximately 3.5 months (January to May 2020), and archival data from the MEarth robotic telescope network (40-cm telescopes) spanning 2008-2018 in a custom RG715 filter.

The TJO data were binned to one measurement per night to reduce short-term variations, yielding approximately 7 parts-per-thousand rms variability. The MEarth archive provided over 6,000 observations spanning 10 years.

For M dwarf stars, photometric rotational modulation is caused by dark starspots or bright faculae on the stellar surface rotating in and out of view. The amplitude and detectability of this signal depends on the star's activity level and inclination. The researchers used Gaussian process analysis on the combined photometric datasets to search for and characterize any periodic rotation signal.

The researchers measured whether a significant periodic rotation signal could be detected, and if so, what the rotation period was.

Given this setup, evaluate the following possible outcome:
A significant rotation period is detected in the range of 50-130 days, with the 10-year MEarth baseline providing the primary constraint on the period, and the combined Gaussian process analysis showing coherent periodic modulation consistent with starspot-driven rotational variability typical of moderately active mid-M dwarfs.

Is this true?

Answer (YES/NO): NO